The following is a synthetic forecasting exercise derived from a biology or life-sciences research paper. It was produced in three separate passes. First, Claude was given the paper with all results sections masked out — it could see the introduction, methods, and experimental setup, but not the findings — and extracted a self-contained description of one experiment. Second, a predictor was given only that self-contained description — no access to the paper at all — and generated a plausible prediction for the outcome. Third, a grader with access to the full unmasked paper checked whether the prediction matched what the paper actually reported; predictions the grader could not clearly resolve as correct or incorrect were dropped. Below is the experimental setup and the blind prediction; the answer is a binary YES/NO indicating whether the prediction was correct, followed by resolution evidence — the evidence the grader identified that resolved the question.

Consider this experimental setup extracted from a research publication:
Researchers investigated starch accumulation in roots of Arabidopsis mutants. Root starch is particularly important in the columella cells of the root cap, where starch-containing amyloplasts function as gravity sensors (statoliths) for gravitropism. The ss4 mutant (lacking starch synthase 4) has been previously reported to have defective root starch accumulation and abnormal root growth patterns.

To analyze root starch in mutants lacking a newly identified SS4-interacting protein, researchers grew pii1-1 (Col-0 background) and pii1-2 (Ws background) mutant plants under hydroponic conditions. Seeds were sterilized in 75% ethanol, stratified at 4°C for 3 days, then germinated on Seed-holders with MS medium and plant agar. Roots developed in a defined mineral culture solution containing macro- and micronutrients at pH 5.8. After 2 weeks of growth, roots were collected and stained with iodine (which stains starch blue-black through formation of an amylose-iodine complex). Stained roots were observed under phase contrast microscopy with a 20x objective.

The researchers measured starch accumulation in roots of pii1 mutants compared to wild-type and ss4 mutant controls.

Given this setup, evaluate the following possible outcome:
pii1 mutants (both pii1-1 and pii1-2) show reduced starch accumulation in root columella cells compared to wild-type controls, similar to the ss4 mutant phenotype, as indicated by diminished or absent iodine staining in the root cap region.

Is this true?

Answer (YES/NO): NO